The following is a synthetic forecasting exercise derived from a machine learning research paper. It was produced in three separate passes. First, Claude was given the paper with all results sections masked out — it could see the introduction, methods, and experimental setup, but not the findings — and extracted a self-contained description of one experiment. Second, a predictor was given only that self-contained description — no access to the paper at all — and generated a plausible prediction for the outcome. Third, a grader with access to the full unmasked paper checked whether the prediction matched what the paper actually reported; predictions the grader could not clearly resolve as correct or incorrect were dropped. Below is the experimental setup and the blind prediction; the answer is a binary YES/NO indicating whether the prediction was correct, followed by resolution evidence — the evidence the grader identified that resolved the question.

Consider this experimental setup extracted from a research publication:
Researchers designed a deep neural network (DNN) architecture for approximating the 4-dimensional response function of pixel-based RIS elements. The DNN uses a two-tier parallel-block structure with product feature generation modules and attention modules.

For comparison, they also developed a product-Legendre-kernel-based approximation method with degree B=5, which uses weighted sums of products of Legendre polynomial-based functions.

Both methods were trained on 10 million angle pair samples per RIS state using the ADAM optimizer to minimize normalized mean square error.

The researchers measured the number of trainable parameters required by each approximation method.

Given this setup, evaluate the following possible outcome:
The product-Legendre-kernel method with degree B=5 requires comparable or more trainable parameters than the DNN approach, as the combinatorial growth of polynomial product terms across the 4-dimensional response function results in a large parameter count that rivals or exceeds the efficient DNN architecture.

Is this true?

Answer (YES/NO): YES